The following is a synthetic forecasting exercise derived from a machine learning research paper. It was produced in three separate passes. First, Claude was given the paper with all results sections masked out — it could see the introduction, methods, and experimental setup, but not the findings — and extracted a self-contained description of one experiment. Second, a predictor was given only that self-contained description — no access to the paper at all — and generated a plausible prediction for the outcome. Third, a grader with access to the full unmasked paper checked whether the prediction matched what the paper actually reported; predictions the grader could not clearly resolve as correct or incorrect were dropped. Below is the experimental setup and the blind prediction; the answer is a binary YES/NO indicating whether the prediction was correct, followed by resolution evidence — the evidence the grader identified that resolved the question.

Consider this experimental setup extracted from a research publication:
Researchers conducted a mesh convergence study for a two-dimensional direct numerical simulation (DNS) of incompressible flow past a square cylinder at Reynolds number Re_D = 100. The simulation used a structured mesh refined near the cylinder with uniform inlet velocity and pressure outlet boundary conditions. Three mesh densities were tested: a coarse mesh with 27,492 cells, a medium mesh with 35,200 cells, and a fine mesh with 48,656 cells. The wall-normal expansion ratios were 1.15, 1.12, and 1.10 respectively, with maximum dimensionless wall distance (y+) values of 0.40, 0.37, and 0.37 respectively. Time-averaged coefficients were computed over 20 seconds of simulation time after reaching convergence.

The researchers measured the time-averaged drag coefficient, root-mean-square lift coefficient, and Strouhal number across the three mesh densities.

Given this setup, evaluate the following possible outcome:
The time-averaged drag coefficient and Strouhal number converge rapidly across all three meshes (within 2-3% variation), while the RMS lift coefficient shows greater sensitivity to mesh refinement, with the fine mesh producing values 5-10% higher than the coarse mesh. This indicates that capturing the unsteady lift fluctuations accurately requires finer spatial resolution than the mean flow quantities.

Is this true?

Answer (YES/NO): NO